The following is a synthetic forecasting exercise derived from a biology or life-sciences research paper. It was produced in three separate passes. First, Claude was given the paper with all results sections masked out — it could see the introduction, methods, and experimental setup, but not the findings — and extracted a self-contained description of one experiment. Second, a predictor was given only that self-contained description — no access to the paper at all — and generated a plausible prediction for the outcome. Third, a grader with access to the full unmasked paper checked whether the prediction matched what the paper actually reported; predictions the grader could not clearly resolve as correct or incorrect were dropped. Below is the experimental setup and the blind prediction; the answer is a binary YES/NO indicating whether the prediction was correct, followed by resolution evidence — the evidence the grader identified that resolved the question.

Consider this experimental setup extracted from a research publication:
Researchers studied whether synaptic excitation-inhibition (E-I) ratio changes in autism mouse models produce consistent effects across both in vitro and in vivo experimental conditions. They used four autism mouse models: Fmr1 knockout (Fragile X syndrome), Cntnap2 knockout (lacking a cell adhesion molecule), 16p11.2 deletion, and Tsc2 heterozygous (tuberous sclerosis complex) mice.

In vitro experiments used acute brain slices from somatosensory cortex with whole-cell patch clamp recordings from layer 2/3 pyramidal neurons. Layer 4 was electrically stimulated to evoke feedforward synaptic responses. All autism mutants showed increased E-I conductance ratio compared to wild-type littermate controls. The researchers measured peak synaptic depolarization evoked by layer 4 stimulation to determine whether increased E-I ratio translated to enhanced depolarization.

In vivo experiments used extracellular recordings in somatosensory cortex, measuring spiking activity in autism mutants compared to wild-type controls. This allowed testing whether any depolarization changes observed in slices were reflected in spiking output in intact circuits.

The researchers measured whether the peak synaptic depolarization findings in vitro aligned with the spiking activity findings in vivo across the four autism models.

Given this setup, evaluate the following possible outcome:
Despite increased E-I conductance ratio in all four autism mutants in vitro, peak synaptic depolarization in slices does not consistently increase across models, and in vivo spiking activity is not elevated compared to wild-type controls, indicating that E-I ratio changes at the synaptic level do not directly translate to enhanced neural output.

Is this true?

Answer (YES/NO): YES